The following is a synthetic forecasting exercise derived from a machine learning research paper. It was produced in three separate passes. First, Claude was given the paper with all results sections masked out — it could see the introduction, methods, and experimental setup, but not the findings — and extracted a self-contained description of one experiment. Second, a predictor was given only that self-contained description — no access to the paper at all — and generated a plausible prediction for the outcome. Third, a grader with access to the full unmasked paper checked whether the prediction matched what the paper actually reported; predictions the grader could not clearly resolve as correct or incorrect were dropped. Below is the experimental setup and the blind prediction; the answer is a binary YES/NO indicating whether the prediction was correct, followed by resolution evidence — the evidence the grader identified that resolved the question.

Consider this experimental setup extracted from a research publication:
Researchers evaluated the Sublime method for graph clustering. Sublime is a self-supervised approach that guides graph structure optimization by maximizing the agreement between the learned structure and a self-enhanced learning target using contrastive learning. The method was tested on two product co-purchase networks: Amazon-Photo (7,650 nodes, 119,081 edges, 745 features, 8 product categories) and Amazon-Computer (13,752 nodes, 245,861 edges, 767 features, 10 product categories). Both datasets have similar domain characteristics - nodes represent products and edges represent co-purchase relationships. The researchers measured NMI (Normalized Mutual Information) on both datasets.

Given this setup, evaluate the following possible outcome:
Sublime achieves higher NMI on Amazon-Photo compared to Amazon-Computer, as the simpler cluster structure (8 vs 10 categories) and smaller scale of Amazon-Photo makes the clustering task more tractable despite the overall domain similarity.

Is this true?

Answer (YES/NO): NO